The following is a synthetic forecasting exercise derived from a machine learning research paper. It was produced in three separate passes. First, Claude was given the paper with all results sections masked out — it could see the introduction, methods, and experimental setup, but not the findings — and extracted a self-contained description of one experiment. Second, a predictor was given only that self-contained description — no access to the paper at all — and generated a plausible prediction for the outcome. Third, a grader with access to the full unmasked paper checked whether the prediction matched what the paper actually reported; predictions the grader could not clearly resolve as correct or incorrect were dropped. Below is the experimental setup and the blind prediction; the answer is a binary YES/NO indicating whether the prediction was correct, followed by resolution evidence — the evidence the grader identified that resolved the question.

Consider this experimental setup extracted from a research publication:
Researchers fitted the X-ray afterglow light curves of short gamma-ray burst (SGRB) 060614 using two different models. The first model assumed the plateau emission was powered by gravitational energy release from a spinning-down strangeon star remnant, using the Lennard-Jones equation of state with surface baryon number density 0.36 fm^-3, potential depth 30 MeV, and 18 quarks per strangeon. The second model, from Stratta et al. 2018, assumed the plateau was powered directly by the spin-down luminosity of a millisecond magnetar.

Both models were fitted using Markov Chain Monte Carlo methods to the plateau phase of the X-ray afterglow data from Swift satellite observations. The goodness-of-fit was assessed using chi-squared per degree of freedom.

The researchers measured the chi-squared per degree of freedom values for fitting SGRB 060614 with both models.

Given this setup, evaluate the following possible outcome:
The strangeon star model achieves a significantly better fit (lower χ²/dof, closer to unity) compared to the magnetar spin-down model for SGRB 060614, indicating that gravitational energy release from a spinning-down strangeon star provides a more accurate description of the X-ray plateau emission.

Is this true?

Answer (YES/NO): NO